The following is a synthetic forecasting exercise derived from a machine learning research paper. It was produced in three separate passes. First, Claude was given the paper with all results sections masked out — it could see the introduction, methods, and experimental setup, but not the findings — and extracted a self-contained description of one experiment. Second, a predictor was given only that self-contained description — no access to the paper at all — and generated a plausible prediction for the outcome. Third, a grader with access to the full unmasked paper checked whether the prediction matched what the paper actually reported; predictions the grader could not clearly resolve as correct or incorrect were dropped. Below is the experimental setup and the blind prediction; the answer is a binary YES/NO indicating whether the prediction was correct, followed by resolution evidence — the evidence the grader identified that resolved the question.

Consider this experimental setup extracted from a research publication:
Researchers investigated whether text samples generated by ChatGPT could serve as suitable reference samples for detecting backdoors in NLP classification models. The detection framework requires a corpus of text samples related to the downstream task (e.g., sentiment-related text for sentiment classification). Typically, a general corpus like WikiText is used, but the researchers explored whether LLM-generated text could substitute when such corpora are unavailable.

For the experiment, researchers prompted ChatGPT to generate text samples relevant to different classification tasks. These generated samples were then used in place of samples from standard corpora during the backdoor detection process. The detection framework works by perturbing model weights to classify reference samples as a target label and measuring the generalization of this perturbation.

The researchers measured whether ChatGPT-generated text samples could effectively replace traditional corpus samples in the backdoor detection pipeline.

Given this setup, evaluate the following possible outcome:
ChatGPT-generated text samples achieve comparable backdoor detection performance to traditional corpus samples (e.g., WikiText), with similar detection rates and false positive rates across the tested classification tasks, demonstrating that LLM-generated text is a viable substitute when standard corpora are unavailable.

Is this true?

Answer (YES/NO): YES